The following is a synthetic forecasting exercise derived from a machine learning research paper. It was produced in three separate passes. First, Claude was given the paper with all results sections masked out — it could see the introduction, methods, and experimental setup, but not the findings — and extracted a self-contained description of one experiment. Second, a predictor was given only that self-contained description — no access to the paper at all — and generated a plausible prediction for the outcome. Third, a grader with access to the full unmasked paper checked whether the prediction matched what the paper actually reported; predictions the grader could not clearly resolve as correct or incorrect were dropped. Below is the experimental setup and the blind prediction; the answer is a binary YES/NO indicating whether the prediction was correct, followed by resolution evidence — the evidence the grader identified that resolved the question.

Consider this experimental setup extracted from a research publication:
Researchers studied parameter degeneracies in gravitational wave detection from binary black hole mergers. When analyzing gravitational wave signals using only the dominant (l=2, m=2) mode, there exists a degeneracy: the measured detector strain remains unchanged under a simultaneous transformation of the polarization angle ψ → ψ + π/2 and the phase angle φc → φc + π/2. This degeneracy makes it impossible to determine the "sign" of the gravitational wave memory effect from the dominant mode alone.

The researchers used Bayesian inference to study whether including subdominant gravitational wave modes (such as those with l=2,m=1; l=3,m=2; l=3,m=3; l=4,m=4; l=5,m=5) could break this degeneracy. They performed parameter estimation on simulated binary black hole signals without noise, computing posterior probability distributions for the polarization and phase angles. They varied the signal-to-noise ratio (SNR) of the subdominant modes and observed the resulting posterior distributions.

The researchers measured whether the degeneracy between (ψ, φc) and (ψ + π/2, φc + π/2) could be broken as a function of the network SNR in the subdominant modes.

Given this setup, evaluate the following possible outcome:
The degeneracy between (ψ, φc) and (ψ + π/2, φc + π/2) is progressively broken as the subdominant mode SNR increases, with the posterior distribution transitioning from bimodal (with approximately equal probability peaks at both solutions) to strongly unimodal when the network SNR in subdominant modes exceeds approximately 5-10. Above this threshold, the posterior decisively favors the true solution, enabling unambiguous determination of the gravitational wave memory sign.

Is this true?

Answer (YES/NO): NO